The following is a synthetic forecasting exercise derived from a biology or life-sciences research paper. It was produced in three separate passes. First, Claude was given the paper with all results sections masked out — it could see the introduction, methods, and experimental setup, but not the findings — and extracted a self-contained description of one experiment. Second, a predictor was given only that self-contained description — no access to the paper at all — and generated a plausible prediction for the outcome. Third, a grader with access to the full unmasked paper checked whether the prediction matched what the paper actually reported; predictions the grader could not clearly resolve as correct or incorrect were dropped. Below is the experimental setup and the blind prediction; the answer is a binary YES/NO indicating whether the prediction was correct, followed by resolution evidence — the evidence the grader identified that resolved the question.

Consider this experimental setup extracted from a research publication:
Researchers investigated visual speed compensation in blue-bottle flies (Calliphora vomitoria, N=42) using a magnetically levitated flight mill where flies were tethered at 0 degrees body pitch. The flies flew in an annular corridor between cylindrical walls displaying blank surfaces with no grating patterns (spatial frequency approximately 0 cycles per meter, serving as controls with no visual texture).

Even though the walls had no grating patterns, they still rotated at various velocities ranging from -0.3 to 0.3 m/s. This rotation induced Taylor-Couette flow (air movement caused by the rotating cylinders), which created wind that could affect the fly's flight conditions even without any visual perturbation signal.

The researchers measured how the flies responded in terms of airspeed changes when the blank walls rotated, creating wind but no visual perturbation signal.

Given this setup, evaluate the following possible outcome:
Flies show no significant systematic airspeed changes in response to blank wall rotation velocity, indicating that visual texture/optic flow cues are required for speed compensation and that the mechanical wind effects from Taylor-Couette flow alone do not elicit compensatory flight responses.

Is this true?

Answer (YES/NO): NO